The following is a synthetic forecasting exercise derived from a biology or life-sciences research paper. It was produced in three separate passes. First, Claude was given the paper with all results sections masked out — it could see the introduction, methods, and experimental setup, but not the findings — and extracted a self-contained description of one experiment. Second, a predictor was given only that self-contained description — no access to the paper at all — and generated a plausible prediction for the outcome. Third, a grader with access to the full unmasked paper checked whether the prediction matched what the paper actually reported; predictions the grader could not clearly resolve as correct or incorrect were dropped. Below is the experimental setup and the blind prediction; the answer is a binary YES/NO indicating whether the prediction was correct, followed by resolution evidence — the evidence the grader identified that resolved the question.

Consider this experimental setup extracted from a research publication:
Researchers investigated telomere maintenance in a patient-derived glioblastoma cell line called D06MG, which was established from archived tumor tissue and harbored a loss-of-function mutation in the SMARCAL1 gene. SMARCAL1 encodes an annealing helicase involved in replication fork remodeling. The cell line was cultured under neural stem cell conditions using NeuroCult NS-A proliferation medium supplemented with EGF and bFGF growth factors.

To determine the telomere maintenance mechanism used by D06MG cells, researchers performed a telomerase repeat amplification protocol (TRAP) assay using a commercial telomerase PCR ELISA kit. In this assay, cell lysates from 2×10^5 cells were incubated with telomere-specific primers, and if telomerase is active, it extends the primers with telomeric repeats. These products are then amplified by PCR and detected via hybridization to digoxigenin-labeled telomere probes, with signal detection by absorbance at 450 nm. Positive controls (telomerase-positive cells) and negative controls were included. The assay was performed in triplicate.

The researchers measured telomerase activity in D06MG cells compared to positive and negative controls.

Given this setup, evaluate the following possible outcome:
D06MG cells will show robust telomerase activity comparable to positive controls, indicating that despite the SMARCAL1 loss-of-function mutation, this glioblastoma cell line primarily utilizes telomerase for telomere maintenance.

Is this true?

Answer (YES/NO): NO